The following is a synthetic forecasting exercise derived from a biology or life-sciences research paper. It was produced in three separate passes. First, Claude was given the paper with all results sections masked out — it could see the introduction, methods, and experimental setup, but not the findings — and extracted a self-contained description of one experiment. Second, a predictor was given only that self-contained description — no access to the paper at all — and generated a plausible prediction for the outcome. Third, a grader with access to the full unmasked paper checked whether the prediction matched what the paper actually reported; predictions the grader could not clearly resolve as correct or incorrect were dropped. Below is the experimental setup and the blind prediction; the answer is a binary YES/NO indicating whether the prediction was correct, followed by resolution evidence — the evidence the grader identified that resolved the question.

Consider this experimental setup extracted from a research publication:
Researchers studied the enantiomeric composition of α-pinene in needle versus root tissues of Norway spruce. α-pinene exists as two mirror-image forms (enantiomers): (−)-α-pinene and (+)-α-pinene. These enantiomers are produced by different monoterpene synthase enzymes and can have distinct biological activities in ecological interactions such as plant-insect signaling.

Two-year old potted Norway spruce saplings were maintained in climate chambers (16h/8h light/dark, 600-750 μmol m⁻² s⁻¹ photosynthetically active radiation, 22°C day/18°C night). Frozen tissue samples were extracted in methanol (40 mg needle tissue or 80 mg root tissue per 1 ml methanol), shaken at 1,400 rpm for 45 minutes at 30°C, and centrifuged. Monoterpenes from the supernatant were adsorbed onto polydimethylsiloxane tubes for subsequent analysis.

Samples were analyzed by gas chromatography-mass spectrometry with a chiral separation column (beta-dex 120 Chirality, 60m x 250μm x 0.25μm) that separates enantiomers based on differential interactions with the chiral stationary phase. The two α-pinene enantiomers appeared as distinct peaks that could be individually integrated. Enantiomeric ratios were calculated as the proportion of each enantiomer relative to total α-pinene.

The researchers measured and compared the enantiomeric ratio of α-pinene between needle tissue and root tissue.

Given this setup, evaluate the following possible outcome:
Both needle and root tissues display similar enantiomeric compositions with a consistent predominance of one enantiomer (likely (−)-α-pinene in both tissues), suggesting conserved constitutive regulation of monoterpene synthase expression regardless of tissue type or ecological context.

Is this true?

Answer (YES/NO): NO